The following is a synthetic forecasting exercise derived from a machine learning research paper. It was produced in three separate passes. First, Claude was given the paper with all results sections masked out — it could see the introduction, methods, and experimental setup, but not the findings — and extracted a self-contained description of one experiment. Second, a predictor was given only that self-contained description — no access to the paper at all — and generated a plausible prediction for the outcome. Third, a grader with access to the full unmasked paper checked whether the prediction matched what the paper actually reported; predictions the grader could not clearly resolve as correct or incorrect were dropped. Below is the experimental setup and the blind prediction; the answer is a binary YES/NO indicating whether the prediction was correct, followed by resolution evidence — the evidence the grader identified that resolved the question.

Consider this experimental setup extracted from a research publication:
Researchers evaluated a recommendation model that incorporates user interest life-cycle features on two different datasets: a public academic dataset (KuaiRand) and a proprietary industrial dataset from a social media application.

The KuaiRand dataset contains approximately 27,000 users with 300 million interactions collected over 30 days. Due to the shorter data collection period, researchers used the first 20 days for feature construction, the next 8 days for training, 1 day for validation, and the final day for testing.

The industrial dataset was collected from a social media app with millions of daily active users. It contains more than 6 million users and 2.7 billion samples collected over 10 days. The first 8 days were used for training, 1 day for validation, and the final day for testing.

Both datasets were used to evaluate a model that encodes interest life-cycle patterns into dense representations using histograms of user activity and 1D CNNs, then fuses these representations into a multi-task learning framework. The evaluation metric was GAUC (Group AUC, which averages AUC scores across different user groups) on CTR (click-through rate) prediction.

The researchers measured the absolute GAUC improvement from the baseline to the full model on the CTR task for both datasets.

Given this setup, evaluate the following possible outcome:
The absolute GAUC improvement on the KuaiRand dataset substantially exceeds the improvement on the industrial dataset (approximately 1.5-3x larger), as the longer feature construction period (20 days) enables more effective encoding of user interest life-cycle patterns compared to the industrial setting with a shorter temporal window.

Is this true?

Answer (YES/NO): YES